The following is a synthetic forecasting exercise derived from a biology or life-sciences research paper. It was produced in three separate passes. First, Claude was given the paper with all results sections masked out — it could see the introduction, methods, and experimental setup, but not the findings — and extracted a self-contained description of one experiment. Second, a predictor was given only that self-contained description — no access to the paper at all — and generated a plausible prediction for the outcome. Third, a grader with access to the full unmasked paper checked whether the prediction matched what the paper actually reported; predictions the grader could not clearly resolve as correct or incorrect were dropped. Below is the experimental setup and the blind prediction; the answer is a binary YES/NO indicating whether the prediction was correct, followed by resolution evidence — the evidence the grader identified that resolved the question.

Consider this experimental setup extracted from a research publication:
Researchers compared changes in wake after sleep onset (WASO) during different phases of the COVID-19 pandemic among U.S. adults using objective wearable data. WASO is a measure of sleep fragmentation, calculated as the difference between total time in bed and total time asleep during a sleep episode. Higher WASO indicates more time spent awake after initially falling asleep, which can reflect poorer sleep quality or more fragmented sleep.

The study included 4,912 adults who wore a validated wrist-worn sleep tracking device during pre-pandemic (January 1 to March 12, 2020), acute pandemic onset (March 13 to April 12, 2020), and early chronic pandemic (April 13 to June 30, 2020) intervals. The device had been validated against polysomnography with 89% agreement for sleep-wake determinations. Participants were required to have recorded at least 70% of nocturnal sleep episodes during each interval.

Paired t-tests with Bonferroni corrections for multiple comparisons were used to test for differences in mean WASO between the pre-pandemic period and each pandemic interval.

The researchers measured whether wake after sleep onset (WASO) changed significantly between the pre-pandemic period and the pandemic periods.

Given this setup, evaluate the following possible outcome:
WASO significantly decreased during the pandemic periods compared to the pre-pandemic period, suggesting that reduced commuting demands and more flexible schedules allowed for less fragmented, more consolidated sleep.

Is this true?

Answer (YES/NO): NO